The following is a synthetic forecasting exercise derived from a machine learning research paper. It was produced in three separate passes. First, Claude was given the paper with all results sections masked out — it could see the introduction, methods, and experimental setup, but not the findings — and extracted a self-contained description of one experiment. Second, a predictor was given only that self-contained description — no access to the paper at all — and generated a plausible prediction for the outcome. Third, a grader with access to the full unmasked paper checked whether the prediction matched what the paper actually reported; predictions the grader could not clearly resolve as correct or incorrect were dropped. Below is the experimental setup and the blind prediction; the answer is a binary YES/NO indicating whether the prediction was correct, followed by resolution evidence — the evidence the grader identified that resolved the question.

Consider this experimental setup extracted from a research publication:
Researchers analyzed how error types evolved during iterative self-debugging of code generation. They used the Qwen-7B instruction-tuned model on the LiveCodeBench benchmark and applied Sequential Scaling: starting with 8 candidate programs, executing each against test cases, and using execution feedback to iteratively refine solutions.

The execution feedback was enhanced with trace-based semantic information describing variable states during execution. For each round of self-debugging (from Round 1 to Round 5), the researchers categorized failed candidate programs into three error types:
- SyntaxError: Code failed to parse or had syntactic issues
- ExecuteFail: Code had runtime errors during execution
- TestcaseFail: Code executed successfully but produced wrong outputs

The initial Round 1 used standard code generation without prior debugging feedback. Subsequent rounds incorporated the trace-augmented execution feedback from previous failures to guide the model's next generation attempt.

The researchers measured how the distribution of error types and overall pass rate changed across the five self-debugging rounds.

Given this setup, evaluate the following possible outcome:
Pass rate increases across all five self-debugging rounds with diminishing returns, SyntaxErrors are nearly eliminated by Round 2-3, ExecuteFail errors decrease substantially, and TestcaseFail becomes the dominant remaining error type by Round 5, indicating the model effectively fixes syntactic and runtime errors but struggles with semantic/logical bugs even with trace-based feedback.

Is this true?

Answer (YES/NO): NO